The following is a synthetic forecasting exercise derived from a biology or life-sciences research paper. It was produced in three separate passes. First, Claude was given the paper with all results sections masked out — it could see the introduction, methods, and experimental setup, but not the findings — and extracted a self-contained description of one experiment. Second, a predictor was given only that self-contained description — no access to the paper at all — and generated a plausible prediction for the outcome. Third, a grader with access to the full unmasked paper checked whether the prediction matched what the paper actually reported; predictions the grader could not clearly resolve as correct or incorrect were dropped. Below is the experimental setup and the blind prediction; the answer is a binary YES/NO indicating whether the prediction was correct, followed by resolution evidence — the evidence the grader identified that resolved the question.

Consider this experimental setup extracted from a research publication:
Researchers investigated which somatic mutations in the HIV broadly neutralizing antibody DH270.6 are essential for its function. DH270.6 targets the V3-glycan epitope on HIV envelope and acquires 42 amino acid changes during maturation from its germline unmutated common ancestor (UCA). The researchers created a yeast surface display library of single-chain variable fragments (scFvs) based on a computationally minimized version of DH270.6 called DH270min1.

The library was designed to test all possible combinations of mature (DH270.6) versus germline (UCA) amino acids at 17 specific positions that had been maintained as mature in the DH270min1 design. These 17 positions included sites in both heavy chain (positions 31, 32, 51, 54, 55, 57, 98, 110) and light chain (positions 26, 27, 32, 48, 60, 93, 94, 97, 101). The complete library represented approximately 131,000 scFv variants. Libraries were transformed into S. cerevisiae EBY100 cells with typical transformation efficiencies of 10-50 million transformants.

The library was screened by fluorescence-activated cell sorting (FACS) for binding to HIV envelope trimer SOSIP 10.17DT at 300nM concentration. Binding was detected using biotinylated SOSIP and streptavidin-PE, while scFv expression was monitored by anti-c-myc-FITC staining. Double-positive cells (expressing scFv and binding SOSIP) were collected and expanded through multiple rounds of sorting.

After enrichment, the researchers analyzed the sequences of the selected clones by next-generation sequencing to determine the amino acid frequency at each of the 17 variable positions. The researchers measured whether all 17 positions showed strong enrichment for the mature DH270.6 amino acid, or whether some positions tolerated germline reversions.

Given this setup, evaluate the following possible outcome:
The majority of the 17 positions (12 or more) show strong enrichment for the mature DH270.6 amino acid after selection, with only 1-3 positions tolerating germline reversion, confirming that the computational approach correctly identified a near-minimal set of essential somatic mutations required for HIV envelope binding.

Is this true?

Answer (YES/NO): NO